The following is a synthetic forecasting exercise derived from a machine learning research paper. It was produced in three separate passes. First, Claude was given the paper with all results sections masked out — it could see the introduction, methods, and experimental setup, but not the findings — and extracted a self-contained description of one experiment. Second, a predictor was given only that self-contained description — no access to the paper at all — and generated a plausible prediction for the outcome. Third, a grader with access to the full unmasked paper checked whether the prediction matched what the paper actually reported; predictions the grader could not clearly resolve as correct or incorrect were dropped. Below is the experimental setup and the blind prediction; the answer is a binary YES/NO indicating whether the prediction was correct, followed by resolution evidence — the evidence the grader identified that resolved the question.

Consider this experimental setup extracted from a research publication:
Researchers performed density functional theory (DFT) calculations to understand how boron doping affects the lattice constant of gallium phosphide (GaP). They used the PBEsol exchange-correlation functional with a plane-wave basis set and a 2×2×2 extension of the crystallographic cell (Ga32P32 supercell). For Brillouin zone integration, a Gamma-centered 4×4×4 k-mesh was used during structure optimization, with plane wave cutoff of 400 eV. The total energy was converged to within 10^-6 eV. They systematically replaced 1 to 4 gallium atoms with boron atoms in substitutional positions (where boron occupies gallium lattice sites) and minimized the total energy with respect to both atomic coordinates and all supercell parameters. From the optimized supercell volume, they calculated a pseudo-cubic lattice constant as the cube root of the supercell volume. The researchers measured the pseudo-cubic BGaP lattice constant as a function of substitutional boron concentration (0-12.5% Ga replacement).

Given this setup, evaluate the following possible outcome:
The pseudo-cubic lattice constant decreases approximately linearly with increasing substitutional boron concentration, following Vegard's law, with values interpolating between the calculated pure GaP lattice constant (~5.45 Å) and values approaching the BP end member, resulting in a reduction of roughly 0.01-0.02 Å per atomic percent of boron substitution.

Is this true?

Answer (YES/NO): YES